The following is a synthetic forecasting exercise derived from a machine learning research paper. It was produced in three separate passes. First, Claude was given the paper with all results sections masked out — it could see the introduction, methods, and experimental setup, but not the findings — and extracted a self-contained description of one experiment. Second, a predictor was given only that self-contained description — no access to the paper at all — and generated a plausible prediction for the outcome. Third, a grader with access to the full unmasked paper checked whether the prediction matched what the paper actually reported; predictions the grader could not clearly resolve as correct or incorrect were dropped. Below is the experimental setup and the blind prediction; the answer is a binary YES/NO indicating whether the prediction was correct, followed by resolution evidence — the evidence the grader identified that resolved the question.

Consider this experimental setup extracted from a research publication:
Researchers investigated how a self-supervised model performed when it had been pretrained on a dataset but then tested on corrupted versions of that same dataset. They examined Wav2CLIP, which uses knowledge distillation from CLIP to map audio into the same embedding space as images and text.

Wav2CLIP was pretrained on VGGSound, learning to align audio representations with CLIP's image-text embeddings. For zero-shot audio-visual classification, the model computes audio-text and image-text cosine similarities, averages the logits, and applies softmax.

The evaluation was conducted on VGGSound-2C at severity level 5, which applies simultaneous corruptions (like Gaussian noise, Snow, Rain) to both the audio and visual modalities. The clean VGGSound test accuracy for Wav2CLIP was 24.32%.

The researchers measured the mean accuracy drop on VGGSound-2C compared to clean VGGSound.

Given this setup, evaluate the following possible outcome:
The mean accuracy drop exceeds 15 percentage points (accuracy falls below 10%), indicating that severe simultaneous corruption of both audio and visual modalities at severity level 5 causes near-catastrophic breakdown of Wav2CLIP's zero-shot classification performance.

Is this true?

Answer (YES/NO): YES